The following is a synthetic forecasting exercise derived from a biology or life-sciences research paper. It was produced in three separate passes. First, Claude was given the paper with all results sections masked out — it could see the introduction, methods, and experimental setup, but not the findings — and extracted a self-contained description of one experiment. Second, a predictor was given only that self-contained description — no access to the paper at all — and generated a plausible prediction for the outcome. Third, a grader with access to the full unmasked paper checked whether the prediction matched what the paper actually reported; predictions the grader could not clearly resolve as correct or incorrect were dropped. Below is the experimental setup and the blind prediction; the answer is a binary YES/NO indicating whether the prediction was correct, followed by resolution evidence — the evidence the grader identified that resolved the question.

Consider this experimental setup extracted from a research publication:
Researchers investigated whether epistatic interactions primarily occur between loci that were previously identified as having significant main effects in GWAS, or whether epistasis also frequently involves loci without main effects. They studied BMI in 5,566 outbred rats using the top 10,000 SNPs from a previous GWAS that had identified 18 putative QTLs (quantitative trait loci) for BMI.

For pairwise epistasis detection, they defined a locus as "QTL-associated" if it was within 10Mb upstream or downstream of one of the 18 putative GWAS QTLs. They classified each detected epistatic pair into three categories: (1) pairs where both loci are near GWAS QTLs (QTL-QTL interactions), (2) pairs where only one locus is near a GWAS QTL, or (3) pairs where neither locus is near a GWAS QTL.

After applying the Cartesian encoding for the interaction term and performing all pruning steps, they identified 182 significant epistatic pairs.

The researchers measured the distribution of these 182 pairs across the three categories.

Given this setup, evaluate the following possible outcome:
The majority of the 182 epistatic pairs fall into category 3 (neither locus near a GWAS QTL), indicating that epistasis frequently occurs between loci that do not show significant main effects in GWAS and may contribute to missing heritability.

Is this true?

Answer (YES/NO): YES